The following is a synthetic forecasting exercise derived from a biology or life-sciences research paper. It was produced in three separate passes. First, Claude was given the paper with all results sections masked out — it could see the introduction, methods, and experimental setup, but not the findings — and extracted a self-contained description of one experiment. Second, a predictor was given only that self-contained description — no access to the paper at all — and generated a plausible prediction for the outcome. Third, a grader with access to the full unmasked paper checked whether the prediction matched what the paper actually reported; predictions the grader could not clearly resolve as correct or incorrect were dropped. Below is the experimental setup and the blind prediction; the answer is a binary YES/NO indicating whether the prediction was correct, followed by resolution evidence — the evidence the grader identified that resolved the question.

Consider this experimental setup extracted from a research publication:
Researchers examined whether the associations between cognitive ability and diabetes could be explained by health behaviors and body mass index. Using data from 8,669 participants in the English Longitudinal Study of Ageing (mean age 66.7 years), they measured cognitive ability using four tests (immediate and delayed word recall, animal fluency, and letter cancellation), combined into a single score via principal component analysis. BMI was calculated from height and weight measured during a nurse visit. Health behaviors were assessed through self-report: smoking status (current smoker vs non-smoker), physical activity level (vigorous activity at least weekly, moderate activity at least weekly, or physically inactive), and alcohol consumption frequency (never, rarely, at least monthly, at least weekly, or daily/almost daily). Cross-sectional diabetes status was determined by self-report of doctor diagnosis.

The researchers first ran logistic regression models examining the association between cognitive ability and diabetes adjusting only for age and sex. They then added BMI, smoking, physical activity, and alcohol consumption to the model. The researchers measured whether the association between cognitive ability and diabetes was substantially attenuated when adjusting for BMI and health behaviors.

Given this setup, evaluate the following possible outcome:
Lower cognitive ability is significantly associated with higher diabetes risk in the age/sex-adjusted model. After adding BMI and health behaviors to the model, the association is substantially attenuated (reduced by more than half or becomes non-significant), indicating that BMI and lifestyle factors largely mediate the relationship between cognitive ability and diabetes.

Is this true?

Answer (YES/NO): YES